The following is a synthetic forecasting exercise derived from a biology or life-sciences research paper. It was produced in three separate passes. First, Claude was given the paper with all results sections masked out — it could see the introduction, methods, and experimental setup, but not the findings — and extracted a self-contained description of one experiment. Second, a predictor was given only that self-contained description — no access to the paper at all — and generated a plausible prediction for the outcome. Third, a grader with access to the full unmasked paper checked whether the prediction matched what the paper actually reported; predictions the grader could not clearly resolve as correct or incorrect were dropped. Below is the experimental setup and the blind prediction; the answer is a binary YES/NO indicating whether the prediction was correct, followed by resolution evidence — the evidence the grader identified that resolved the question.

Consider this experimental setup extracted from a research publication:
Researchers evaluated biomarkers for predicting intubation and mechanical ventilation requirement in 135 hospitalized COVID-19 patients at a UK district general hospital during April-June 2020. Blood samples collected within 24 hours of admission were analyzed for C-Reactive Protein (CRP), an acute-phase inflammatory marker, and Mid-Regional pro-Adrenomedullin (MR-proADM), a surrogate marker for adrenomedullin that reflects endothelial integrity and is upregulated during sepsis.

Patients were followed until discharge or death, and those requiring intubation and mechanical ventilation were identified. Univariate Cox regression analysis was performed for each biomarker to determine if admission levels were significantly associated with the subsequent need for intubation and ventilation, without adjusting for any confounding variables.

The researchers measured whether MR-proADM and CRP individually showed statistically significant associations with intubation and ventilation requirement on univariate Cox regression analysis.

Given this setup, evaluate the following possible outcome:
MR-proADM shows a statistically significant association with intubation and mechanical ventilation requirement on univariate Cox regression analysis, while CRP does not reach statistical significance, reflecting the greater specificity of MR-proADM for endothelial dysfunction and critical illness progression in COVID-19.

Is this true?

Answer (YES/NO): NO